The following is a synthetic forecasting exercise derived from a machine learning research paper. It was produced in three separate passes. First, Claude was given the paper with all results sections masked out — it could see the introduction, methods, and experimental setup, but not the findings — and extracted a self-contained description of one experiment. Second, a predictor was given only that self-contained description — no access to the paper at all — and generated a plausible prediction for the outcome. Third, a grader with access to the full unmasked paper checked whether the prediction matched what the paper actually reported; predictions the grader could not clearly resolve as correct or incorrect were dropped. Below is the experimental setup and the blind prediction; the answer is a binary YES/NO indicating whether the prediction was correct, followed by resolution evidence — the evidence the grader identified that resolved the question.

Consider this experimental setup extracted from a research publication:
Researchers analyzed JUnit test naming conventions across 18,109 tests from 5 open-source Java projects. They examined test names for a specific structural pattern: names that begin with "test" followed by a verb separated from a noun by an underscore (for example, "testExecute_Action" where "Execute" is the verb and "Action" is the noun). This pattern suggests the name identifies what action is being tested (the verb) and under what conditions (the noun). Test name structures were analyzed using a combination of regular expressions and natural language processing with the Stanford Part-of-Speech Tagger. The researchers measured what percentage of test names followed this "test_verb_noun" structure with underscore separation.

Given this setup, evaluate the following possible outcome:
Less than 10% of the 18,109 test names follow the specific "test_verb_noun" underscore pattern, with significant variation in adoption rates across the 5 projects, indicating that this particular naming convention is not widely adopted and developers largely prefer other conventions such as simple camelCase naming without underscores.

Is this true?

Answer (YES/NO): NO